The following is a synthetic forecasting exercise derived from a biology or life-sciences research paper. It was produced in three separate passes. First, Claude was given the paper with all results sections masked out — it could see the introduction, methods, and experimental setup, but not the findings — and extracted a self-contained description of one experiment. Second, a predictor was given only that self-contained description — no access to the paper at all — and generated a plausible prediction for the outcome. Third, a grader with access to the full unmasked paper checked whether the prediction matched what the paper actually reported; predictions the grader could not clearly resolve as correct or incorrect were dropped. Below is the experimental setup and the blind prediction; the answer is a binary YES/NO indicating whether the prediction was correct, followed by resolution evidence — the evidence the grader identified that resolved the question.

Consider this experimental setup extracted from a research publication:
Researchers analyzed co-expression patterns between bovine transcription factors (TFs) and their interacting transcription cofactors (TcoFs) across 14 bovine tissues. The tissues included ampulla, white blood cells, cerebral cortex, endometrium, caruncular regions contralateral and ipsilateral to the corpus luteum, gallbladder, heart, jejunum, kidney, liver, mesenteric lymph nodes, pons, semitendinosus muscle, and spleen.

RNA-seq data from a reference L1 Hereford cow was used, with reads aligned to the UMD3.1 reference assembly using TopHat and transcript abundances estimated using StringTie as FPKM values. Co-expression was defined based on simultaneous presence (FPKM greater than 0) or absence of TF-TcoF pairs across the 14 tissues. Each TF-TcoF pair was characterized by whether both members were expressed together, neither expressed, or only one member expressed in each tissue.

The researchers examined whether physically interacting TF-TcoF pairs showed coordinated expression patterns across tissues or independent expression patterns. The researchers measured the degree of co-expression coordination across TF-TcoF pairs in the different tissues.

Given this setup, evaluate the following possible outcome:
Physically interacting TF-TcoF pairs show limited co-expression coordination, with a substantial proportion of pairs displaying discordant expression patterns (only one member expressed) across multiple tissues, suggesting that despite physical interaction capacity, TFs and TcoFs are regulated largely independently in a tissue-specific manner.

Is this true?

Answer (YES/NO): NO